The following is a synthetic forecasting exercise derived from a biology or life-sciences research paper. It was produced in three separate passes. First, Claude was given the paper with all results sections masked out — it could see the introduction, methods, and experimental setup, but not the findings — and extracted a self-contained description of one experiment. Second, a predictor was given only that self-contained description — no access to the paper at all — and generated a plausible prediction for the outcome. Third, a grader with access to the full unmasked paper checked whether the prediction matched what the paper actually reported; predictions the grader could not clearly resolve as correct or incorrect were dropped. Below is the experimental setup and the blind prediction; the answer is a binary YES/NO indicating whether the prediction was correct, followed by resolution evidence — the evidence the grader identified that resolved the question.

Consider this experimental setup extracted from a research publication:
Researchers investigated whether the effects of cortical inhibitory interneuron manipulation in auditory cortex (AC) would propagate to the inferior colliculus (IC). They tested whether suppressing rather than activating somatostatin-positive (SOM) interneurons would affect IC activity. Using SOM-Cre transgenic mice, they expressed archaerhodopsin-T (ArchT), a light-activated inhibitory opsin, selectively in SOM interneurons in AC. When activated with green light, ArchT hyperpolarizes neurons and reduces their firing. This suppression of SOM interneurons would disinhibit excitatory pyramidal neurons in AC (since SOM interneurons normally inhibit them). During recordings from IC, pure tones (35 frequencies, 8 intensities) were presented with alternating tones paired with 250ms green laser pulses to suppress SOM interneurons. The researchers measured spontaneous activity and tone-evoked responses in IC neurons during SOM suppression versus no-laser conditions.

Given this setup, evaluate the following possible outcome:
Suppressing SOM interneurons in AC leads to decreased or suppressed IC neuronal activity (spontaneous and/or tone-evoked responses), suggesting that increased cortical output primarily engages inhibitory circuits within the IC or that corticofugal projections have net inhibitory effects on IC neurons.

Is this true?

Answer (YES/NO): NO